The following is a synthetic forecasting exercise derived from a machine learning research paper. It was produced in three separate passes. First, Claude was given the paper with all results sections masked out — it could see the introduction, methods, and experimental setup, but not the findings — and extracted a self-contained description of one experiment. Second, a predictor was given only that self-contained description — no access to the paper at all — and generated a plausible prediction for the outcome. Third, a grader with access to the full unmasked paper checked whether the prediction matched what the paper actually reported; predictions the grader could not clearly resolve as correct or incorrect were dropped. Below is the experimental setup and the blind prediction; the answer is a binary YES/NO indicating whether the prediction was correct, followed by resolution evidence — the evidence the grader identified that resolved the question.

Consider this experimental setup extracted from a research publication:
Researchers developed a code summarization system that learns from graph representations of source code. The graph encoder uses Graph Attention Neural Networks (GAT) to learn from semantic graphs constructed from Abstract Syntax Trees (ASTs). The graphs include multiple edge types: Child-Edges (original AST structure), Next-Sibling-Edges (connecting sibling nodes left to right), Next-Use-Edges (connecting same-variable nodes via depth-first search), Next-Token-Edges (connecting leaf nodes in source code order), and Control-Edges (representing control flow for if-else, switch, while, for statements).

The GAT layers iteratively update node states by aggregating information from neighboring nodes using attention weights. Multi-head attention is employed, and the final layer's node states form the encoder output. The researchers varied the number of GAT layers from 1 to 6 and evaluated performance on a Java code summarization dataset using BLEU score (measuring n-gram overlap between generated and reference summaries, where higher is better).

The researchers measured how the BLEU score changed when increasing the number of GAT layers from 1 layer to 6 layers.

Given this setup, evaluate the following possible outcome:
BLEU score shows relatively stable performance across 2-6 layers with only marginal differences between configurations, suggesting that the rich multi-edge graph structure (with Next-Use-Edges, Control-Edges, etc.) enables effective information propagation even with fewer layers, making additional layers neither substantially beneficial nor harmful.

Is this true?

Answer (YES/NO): YES